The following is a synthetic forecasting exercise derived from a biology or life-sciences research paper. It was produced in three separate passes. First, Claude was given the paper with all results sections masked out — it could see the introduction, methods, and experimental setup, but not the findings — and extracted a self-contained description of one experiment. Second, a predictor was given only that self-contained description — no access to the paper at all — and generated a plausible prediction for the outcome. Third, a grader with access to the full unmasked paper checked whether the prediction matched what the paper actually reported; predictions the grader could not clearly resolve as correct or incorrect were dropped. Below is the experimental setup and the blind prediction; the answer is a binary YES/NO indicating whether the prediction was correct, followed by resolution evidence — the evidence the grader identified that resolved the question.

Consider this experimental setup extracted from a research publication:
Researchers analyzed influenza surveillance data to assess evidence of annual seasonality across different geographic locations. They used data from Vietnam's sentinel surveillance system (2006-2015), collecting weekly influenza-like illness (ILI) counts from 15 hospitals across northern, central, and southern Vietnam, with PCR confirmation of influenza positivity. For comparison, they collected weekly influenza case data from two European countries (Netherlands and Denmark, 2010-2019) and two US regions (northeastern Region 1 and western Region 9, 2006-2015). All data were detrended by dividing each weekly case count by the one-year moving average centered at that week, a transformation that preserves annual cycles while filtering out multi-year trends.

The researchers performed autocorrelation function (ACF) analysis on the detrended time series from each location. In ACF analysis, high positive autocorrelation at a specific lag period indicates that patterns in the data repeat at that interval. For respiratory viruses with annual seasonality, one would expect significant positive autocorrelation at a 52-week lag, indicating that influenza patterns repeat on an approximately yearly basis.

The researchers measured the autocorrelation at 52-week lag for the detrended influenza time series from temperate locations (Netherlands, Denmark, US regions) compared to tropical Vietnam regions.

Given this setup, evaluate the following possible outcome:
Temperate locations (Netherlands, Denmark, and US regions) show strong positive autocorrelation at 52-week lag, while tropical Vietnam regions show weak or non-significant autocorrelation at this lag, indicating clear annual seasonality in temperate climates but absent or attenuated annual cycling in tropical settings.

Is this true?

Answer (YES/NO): YES